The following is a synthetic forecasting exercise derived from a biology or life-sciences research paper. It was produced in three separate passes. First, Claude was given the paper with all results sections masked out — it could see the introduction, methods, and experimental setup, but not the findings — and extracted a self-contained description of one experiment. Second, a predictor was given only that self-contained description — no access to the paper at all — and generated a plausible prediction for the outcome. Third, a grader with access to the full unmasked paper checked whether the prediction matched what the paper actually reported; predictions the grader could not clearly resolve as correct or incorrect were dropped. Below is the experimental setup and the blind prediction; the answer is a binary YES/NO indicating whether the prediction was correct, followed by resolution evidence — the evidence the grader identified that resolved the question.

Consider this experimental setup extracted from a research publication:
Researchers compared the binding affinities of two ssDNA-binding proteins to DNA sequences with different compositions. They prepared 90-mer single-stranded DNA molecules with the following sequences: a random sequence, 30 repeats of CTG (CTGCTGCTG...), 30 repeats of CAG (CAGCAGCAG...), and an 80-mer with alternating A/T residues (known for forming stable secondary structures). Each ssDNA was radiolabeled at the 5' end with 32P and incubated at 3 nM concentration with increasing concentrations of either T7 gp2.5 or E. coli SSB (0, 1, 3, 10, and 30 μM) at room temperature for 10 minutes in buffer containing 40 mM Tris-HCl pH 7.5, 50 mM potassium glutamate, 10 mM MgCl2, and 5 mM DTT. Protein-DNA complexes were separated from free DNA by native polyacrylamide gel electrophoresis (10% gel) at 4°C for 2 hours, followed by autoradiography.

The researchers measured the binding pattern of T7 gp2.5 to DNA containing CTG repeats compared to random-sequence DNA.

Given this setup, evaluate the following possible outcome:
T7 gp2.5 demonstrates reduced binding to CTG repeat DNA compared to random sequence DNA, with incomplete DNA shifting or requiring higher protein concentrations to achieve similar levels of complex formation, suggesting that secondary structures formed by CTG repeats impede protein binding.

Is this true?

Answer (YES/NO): NO